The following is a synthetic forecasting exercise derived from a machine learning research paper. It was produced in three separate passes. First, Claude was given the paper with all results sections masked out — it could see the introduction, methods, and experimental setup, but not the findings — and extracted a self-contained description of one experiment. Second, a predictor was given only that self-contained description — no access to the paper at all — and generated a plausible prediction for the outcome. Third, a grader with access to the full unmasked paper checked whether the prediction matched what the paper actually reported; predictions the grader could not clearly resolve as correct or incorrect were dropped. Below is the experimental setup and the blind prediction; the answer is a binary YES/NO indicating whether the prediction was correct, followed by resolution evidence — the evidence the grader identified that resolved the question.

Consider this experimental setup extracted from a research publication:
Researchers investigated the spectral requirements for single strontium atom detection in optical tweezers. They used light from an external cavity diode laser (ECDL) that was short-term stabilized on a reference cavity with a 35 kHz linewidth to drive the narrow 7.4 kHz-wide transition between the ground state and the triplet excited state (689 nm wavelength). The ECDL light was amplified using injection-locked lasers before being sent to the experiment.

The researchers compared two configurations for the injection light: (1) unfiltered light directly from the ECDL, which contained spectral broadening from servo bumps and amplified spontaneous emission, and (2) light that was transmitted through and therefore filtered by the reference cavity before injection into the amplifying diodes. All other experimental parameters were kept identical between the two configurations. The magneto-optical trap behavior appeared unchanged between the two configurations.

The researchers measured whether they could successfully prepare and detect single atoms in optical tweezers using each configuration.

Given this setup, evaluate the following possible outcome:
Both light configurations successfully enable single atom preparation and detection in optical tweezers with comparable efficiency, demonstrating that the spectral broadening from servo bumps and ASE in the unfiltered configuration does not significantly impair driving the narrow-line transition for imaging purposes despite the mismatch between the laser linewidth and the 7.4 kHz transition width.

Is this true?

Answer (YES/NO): NO